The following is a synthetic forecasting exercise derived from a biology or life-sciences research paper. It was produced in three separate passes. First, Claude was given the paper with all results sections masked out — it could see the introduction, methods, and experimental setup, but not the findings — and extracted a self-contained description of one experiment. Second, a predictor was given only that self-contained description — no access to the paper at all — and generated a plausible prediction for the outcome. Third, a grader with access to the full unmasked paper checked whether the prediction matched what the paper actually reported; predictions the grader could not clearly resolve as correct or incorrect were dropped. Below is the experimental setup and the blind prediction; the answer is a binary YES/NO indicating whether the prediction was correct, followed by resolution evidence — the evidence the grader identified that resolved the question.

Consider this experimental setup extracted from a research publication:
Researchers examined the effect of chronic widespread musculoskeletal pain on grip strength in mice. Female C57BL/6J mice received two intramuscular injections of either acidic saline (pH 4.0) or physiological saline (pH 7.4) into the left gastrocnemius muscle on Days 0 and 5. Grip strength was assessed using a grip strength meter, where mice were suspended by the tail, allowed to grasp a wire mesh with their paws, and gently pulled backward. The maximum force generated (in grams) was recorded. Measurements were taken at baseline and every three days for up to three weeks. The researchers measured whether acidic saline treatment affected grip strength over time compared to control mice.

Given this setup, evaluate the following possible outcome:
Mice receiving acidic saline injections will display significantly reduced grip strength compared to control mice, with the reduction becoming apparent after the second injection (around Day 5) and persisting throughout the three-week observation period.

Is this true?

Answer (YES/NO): NO